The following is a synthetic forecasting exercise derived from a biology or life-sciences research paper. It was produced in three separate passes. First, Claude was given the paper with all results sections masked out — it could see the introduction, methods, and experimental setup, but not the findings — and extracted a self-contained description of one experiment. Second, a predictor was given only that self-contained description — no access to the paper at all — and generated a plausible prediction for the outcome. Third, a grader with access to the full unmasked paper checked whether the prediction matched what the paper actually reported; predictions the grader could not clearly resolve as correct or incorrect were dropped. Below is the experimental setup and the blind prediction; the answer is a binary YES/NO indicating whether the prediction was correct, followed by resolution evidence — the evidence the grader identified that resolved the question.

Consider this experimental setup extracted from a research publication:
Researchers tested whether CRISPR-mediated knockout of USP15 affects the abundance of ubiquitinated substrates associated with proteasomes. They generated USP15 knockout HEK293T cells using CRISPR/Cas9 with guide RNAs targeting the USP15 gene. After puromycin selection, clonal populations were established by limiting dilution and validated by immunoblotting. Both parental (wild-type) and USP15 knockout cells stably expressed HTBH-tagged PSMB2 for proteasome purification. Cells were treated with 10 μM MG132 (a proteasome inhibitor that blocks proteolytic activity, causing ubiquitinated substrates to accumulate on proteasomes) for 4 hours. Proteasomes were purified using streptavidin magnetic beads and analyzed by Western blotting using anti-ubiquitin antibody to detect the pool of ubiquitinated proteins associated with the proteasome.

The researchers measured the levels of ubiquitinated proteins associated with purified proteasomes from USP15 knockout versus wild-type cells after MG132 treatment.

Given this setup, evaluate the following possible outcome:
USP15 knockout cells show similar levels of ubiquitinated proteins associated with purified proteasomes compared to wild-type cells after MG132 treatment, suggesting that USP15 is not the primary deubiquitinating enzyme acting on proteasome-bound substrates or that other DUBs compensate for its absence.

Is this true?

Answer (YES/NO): NO